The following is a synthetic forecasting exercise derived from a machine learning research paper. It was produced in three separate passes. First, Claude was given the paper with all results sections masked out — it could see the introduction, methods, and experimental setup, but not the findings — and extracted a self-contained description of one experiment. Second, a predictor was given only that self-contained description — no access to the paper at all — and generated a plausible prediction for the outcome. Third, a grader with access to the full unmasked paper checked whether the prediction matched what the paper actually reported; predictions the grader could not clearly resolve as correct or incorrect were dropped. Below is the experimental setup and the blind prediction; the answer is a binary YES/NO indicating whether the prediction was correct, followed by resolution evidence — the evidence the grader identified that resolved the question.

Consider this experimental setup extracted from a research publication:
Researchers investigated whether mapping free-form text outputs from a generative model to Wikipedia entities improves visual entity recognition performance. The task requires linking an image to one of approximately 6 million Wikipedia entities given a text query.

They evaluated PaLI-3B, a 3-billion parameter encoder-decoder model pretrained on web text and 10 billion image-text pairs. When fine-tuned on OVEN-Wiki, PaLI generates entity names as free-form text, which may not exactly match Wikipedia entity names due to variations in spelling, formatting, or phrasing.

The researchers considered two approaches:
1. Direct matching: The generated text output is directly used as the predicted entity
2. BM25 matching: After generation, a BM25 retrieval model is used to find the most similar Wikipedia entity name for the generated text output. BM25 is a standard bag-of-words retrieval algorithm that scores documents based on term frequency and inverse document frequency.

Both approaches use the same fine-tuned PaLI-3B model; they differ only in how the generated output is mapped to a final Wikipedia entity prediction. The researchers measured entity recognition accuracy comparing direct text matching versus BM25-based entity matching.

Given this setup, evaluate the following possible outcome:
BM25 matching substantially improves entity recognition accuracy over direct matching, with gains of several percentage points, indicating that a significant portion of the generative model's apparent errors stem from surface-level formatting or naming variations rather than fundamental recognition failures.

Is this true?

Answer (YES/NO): NO